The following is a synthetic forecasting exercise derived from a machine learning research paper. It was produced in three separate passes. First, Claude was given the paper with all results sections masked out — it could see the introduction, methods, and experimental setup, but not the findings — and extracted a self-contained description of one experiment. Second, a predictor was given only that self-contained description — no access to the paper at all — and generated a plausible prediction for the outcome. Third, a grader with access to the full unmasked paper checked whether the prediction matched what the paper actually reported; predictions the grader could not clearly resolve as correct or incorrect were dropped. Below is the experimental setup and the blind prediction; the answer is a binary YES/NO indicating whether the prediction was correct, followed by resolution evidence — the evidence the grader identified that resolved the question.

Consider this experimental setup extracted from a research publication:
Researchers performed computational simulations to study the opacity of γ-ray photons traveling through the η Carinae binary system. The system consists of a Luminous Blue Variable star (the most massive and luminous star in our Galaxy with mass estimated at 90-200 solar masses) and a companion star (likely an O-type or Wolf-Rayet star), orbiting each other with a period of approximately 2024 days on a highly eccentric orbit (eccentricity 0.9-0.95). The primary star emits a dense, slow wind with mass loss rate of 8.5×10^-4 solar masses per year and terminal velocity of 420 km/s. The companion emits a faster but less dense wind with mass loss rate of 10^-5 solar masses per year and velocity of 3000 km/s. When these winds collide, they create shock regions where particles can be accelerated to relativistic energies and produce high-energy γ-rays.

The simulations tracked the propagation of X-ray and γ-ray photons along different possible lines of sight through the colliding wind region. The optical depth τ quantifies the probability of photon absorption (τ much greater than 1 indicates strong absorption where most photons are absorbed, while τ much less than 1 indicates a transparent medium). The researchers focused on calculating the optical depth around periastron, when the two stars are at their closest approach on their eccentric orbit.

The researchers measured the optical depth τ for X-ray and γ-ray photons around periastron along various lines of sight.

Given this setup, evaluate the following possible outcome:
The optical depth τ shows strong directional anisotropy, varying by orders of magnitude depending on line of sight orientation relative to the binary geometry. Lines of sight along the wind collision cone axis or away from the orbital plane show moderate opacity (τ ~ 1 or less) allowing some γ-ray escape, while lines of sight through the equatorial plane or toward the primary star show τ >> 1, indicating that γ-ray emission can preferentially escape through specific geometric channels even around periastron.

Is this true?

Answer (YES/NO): NO